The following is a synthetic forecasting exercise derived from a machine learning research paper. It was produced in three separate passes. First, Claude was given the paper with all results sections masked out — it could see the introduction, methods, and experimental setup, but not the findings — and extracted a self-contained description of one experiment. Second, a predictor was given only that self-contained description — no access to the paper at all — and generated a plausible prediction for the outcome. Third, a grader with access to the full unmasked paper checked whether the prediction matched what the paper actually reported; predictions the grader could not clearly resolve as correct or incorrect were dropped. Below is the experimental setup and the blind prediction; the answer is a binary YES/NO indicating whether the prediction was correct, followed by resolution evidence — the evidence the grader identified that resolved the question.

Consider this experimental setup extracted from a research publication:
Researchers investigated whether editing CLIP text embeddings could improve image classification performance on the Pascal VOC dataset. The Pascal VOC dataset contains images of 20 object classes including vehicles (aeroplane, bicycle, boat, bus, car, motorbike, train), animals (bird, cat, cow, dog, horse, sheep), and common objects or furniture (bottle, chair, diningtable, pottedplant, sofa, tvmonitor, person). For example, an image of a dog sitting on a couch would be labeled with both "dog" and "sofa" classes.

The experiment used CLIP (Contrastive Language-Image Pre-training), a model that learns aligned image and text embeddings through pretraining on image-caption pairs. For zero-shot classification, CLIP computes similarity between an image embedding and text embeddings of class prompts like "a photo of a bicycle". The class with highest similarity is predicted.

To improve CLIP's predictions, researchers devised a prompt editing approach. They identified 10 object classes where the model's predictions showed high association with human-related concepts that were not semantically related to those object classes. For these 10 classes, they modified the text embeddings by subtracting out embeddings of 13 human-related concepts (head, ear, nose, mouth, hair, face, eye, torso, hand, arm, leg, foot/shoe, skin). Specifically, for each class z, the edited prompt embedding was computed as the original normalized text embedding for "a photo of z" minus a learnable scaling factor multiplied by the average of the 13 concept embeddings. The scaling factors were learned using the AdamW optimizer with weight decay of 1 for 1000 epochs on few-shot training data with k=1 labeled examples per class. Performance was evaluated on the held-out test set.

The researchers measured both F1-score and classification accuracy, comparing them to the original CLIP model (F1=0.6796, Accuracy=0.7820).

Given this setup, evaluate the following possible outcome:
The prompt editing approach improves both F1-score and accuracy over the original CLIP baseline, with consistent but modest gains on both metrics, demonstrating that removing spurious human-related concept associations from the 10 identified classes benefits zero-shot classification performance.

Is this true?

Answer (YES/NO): NO